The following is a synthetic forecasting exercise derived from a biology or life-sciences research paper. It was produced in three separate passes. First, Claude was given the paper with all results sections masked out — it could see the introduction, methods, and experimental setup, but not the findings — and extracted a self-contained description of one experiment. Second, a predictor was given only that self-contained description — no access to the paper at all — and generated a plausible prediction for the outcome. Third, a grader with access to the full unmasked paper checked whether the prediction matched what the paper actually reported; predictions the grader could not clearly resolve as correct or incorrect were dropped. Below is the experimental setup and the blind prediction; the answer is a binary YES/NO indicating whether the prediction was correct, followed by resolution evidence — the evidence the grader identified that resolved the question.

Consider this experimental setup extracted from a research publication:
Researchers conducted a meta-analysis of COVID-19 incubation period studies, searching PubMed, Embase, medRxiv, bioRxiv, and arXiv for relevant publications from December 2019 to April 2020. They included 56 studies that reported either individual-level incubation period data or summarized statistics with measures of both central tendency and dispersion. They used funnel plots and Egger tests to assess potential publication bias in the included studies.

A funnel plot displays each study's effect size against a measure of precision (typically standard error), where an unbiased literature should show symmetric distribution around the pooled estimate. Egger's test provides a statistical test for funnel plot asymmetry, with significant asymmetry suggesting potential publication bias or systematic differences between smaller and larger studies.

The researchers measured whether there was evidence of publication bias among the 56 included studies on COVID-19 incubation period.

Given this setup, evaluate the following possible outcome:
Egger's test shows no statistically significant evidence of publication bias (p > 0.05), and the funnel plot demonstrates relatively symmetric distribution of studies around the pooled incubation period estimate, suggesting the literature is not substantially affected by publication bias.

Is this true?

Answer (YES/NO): YES